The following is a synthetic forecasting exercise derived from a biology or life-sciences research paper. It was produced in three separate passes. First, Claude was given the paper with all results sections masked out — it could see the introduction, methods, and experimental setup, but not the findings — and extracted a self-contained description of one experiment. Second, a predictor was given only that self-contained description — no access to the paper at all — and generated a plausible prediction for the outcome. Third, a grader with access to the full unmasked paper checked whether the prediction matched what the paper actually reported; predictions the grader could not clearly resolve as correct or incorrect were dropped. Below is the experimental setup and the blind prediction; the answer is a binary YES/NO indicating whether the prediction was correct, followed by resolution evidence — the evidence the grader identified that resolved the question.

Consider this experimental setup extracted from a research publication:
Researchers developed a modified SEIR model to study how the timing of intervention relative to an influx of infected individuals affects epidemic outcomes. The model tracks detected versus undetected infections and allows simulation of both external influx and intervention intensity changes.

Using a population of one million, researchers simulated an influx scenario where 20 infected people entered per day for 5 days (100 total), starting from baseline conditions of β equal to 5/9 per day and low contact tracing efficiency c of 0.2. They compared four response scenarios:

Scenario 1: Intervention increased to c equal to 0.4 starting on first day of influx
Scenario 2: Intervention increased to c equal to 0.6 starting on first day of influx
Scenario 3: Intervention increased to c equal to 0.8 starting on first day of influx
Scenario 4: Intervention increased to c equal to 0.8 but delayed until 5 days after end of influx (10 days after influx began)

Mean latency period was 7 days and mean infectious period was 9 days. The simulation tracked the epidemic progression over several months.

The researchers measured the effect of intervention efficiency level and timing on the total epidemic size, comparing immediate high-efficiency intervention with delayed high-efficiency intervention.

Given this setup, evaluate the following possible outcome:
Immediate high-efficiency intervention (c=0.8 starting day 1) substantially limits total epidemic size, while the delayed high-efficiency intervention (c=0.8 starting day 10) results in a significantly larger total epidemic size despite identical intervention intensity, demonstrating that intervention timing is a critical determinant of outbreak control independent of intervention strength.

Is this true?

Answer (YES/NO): YES